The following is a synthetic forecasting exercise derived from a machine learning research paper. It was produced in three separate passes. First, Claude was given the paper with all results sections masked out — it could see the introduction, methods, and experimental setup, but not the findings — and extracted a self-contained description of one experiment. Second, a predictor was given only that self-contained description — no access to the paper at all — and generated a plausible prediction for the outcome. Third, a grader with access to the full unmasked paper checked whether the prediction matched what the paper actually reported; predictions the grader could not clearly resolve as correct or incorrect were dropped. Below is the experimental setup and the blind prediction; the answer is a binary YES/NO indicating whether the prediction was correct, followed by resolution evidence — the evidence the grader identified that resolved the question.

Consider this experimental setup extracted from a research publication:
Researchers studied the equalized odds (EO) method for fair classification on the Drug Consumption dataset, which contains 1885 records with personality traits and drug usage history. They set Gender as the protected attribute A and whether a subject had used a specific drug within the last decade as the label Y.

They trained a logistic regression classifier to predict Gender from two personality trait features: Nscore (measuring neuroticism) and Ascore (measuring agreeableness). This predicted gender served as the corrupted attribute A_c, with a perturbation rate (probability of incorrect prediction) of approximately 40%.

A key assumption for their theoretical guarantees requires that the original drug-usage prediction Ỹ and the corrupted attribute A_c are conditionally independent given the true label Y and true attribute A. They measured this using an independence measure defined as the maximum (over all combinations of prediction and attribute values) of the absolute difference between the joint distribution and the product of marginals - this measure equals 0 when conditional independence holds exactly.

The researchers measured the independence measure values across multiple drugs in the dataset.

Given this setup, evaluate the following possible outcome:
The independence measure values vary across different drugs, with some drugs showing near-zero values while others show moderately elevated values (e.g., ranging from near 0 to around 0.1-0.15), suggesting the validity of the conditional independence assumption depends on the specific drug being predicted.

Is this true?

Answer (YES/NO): NO